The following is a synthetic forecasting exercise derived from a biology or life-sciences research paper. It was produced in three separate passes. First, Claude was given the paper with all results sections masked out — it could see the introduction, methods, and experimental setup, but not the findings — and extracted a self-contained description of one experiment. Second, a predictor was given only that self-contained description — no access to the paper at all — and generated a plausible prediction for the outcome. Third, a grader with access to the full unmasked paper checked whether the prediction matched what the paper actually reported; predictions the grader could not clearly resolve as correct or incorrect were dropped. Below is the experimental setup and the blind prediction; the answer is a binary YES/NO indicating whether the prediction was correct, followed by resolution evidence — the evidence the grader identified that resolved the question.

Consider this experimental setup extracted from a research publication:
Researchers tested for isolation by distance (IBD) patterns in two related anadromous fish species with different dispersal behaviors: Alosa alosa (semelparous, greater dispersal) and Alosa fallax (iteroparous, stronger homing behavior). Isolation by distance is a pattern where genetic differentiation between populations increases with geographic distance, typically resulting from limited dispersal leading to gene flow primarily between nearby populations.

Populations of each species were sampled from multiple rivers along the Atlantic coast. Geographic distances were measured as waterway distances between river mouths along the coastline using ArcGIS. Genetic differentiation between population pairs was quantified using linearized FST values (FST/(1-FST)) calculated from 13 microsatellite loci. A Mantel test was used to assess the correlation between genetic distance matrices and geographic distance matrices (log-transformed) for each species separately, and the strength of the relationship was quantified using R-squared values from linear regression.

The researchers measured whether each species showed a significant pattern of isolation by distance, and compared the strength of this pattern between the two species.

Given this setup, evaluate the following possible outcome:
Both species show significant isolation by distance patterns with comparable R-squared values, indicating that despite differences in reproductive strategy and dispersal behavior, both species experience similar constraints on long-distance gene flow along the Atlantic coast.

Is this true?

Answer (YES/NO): YES